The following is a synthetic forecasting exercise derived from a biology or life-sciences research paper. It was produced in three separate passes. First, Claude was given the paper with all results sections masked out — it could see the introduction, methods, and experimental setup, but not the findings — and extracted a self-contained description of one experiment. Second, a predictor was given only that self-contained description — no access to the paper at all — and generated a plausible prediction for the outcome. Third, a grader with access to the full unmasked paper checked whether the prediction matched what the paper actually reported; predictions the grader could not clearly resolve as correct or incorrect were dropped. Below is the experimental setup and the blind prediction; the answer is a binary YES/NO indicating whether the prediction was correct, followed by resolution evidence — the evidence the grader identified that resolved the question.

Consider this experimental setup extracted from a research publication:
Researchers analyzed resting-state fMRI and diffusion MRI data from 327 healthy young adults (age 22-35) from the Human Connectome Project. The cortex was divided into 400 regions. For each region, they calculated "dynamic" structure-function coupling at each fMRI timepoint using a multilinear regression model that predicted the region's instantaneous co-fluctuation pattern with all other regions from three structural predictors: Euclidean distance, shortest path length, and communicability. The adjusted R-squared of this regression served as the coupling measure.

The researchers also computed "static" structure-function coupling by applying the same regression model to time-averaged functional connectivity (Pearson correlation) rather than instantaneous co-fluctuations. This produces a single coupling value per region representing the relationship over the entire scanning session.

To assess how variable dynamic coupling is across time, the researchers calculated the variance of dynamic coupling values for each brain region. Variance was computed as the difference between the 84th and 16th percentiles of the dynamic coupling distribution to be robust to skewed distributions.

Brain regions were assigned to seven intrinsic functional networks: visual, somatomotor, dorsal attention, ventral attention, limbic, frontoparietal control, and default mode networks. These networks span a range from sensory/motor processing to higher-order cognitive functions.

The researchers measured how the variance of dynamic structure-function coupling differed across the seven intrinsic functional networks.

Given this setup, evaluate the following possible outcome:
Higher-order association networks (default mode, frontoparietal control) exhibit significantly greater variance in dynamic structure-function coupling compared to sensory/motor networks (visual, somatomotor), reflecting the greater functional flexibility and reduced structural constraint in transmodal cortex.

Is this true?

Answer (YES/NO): NO